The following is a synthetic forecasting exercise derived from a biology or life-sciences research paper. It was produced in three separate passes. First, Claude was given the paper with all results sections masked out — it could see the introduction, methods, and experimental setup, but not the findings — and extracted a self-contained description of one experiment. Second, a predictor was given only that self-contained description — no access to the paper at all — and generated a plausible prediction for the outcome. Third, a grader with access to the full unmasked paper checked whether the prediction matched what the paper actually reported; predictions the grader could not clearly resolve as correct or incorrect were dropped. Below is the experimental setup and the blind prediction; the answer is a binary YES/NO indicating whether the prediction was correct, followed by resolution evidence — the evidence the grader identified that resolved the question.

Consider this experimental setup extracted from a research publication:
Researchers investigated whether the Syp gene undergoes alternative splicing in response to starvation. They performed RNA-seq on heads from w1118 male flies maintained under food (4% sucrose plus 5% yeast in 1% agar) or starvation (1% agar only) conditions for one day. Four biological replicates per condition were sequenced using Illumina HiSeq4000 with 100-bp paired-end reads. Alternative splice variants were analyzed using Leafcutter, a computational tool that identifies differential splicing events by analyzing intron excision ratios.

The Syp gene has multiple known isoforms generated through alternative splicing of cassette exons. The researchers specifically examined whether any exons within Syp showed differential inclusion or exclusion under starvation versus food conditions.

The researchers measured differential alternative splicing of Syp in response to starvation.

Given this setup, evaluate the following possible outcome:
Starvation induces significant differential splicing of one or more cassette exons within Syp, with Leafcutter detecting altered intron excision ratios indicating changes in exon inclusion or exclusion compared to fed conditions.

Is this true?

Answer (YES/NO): YES